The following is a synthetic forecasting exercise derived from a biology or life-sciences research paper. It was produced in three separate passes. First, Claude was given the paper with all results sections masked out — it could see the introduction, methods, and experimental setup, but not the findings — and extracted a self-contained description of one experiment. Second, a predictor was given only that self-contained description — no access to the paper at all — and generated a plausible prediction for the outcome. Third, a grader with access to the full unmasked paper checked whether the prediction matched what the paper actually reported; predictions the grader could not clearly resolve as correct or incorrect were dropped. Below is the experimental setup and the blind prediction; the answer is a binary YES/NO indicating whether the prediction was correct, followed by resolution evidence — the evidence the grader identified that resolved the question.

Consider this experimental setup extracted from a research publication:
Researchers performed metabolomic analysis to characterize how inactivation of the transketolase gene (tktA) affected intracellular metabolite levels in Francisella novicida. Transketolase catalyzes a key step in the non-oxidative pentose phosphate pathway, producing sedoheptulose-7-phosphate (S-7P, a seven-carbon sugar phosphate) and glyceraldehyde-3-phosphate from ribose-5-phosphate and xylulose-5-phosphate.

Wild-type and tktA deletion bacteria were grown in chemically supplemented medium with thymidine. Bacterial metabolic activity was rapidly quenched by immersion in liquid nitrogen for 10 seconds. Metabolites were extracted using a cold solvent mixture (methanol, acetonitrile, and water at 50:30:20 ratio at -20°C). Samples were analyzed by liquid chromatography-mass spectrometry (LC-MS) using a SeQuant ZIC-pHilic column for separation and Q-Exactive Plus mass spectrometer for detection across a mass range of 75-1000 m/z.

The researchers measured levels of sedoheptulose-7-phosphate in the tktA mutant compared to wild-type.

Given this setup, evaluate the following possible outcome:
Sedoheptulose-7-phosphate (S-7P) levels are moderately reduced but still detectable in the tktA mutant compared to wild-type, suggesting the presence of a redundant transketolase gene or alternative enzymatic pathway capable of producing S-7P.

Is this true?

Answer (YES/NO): NO